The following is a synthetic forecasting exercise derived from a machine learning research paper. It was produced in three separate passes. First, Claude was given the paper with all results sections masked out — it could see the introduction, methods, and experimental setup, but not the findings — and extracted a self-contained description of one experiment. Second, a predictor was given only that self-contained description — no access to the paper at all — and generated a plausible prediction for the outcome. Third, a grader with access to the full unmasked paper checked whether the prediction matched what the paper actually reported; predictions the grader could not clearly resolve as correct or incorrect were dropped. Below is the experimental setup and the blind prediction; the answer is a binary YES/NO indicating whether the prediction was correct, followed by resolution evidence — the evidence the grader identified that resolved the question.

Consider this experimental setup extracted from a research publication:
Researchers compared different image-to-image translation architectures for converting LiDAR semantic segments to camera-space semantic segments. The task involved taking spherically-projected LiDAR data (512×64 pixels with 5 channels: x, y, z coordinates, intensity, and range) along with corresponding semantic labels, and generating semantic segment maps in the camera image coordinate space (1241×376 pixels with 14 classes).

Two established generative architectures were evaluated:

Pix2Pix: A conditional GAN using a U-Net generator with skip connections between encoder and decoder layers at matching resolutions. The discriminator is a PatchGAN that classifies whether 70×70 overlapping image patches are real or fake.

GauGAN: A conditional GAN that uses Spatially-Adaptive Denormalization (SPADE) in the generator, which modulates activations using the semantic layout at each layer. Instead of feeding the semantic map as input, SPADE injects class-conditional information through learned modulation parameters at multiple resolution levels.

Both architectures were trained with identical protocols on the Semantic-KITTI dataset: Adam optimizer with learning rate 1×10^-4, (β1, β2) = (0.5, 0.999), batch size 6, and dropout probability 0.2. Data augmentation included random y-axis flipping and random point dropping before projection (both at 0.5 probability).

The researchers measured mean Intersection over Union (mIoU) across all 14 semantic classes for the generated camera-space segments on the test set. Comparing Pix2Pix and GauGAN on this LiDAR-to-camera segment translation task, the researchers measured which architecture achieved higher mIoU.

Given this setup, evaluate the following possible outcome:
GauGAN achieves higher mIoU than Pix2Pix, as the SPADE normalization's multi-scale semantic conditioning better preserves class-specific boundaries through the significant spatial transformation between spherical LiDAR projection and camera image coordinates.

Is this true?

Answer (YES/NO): YES